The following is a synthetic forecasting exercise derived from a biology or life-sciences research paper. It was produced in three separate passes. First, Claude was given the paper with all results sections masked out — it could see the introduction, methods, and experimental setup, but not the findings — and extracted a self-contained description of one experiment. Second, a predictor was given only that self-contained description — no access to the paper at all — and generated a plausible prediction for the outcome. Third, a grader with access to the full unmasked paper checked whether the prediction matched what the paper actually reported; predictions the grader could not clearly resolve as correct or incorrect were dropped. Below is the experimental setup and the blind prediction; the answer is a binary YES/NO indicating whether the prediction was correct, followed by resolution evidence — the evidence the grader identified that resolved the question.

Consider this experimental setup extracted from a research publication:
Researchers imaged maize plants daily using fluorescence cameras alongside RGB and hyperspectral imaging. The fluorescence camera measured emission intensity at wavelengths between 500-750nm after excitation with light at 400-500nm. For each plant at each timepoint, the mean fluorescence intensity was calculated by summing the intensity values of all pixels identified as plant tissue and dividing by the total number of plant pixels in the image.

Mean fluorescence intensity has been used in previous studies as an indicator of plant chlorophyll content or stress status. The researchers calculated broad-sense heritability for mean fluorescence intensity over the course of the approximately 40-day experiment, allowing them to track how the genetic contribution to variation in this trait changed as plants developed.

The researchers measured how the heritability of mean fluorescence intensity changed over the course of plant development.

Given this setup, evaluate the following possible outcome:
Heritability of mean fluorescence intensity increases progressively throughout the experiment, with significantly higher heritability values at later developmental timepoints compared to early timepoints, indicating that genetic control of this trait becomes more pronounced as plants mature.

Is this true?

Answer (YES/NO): YES